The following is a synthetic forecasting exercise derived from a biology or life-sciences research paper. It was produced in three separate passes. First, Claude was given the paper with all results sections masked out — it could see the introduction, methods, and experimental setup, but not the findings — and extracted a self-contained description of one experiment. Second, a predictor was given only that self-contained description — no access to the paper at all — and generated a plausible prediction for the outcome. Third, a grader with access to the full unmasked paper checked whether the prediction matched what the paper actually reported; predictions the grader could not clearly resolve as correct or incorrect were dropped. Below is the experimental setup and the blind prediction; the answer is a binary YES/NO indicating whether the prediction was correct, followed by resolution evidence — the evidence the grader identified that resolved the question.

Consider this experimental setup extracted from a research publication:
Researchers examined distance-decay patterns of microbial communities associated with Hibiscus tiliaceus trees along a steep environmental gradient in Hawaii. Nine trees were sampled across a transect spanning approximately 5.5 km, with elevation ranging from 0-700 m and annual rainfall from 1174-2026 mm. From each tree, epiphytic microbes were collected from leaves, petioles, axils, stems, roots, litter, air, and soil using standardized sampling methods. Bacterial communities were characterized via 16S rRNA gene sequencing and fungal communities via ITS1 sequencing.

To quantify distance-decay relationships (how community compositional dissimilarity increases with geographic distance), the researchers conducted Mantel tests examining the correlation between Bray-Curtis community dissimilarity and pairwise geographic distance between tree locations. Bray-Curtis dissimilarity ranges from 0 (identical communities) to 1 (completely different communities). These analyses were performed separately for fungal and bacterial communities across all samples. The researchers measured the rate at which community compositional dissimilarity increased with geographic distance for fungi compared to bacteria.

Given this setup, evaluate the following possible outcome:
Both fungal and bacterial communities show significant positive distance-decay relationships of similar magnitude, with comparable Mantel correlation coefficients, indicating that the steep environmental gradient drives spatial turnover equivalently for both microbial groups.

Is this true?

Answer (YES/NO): NO